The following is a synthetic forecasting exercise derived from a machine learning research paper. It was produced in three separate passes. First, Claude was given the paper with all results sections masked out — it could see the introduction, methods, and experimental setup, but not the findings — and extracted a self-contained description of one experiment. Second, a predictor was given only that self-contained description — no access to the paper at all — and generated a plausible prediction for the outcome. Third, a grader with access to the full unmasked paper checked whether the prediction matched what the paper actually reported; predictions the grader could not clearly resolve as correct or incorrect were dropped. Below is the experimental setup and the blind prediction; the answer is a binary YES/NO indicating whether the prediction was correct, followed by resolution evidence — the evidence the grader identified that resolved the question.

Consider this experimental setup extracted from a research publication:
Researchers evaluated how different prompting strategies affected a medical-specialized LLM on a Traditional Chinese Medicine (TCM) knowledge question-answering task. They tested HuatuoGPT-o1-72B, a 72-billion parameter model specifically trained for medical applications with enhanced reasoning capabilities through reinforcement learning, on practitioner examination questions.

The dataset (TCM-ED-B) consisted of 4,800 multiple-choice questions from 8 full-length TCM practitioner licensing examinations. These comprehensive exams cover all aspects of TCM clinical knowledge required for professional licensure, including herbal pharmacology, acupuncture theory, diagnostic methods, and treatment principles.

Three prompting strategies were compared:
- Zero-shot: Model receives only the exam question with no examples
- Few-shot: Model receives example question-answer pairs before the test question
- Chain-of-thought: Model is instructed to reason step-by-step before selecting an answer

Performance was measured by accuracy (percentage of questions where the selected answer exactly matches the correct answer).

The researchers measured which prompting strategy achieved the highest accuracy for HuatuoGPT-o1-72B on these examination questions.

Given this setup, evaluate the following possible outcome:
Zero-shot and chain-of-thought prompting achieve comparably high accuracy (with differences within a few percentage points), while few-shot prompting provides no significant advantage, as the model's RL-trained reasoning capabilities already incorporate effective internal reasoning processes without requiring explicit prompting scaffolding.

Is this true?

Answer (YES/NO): NO